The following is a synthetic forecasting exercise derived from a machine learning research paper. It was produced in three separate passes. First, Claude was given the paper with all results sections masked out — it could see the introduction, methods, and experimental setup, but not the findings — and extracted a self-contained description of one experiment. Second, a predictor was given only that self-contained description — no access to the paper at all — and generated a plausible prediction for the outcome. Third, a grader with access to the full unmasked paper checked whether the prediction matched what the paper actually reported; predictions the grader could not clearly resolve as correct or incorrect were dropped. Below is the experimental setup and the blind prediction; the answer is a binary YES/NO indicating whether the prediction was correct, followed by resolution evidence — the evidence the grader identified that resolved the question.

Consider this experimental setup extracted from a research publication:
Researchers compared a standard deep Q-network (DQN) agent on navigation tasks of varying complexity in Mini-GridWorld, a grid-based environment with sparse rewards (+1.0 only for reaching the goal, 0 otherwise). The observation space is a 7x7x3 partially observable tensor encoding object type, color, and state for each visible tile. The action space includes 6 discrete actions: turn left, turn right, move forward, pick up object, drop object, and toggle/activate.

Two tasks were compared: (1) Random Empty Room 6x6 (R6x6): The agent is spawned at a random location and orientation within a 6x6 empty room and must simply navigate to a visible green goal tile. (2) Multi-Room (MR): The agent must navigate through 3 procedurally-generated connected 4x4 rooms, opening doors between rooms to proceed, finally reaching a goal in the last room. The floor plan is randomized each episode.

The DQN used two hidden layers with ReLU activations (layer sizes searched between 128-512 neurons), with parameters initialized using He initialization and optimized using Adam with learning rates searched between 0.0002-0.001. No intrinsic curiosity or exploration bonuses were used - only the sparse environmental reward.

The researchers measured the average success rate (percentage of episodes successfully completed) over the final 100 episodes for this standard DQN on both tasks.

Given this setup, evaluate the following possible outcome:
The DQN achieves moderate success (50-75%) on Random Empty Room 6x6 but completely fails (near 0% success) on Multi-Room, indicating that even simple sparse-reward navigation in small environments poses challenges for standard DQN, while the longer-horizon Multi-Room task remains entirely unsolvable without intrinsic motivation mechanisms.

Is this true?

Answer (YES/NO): NO